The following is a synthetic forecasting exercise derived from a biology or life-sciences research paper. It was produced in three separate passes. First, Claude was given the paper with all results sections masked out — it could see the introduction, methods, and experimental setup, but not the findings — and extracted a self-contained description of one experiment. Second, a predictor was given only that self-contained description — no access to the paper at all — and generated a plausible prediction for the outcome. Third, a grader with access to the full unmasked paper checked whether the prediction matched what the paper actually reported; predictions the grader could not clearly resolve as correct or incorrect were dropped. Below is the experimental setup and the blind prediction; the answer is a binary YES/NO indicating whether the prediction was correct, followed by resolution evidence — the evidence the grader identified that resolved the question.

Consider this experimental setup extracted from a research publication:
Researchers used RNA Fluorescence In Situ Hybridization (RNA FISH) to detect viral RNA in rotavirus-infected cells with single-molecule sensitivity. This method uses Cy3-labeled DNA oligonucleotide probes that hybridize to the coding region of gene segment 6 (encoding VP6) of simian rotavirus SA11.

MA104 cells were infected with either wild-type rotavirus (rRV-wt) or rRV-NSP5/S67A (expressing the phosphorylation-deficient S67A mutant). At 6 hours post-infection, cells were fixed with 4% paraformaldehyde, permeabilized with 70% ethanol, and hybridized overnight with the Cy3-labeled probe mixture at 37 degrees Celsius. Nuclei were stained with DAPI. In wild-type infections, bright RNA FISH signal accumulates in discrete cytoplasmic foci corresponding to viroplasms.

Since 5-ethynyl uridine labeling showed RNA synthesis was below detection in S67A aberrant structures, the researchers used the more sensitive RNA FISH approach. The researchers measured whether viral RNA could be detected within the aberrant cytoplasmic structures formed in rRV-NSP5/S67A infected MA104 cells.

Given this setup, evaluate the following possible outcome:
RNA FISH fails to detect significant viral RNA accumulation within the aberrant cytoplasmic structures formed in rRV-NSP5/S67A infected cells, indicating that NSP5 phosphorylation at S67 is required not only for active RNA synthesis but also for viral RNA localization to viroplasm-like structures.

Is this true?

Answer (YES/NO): NO